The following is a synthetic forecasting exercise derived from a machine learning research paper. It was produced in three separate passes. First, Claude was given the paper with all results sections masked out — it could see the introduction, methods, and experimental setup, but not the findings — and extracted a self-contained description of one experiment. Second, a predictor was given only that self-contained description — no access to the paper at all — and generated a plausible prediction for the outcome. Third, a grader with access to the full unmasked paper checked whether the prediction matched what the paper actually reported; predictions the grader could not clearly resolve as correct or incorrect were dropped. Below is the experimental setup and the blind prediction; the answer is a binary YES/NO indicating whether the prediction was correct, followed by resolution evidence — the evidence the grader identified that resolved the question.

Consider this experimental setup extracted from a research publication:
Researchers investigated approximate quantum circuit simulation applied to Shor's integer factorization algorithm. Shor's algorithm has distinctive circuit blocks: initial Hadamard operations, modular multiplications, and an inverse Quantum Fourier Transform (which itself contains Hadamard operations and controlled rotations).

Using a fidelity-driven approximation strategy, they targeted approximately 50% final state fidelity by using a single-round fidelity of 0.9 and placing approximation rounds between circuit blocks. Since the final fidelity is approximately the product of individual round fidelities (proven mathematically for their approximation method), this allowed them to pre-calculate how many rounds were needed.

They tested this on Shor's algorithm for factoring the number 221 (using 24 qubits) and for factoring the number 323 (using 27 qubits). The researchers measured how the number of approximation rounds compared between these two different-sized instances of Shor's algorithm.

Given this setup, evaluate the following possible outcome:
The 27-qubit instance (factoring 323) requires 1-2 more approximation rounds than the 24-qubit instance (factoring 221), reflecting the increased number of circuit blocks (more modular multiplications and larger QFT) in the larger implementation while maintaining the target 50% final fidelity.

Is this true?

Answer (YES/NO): YES